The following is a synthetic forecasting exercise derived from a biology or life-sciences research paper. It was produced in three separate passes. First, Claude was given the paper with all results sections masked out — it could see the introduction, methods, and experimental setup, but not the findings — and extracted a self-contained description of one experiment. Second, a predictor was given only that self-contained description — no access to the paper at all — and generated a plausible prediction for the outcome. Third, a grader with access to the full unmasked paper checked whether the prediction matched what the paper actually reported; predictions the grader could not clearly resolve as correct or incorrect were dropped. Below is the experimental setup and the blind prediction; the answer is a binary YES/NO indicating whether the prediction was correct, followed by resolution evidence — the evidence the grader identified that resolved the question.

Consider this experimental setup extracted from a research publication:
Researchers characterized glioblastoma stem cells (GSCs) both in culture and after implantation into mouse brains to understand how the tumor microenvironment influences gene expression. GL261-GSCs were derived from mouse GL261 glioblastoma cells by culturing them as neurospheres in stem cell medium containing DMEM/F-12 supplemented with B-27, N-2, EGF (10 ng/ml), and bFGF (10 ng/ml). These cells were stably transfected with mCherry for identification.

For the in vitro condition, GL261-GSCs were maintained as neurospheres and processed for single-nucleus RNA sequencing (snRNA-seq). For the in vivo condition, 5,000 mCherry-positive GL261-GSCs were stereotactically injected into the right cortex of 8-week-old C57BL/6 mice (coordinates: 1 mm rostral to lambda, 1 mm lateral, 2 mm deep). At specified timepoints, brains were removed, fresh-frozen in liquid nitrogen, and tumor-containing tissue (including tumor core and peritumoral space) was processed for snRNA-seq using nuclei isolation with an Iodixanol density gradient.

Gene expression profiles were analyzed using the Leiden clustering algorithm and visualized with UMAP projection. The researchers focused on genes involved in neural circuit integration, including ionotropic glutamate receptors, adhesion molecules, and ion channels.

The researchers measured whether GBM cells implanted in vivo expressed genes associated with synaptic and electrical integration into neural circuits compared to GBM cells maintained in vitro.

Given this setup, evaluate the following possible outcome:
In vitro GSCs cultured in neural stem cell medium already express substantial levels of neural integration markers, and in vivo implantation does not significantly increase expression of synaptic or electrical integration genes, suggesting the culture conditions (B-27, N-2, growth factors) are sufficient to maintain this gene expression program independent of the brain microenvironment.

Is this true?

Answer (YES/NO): NO